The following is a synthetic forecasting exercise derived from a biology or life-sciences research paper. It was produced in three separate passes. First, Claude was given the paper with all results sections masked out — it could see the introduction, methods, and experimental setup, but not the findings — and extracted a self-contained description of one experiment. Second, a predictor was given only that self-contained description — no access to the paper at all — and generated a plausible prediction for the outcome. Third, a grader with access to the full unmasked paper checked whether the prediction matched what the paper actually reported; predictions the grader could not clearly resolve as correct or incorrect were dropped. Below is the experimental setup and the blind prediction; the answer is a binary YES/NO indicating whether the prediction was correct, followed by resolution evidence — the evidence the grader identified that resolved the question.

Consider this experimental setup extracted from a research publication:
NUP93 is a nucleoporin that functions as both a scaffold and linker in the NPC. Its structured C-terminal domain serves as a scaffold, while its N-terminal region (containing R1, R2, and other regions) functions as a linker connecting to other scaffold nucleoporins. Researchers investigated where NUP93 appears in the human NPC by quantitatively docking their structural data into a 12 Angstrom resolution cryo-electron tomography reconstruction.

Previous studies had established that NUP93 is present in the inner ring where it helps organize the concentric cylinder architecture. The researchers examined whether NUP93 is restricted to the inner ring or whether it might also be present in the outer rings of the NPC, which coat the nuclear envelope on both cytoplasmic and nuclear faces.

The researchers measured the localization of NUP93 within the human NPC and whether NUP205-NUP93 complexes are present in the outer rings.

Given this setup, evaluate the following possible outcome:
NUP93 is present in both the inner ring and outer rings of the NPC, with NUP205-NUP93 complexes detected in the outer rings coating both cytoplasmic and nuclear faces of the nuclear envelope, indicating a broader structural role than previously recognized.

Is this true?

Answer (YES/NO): YES